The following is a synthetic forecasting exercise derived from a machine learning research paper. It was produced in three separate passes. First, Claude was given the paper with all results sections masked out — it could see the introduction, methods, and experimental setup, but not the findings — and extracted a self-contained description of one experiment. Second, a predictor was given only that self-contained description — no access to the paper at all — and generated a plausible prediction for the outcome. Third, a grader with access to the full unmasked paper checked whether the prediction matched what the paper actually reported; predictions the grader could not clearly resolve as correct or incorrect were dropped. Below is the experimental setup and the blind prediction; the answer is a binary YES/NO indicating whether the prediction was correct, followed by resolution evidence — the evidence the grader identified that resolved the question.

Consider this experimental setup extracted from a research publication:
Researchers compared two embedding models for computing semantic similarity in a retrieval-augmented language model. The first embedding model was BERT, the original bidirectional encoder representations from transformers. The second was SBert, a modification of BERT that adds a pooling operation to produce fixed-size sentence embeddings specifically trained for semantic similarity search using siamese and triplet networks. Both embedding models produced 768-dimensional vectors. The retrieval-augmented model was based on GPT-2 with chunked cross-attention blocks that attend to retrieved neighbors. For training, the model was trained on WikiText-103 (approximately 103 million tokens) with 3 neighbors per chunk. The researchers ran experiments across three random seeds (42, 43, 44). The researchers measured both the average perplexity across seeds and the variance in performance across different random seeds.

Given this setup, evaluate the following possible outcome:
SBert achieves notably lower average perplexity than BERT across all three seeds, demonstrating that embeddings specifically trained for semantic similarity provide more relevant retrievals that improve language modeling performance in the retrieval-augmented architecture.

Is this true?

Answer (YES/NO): YES